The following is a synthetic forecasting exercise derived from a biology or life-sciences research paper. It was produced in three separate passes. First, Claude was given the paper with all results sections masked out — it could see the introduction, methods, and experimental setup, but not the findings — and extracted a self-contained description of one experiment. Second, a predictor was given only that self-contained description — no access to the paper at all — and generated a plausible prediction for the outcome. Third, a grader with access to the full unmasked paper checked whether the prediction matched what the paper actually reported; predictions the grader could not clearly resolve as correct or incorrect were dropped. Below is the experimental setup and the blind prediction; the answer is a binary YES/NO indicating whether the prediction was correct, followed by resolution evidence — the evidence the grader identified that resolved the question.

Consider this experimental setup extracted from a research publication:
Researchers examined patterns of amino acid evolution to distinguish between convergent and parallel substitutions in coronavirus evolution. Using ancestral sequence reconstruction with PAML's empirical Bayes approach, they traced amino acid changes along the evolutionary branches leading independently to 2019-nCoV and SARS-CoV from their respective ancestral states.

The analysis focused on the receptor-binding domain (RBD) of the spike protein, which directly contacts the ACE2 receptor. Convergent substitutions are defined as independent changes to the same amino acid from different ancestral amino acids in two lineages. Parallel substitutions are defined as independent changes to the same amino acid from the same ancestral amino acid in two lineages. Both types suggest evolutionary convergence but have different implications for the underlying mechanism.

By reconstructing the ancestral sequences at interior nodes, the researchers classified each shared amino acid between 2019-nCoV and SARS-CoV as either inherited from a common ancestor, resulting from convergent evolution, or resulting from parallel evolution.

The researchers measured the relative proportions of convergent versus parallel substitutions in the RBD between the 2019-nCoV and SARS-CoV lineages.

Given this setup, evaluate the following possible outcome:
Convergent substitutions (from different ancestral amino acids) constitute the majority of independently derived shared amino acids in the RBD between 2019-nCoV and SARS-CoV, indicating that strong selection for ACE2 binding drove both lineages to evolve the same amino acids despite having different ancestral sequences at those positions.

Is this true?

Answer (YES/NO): NO